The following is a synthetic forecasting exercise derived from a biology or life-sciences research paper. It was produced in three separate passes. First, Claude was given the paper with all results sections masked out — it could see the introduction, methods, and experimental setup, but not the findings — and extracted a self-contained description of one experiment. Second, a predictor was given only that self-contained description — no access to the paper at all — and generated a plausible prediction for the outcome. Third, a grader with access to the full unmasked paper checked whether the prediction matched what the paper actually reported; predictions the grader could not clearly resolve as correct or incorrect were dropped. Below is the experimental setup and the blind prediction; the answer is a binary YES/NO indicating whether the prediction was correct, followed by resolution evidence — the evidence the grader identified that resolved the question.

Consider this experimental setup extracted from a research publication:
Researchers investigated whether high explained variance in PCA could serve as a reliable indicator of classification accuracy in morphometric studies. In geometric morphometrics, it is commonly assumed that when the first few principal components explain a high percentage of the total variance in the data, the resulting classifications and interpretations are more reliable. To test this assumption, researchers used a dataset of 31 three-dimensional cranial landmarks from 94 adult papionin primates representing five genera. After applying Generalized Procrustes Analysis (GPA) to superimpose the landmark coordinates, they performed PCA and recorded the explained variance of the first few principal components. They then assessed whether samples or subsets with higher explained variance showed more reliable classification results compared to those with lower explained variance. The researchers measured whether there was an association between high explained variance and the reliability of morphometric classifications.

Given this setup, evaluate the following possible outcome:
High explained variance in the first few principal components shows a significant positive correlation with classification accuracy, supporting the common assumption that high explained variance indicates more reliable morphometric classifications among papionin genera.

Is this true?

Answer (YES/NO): NO